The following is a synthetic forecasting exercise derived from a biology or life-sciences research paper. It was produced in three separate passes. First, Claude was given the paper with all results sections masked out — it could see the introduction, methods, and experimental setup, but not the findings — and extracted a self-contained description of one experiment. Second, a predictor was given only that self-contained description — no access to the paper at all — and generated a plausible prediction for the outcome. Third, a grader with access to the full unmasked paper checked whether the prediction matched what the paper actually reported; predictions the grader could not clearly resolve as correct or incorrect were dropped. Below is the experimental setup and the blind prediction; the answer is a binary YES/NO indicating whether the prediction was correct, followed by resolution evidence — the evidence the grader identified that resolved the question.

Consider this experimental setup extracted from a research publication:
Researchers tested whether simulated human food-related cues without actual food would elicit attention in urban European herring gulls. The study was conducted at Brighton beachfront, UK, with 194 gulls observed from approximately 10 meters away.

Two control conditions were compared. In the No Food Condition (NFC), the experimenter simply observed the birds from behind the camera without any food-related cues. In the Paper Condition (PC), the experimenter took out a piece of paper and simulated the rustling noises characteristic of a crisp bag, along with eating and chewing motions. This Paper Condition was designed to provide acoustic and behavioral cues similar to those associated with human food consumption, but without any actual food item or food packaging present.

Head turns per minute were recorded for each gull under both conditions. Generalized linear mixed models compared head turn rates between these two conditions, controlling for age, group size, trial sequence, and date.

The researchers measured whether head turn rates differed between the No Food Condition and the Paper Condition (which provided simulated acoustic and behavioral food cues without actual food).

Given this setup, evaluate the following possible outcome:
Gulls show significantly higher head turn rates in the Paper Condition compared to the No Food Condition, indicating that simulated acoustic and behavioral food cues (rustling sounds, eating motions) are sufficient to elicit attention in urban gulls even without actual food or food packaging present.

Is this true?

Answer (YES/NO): NO